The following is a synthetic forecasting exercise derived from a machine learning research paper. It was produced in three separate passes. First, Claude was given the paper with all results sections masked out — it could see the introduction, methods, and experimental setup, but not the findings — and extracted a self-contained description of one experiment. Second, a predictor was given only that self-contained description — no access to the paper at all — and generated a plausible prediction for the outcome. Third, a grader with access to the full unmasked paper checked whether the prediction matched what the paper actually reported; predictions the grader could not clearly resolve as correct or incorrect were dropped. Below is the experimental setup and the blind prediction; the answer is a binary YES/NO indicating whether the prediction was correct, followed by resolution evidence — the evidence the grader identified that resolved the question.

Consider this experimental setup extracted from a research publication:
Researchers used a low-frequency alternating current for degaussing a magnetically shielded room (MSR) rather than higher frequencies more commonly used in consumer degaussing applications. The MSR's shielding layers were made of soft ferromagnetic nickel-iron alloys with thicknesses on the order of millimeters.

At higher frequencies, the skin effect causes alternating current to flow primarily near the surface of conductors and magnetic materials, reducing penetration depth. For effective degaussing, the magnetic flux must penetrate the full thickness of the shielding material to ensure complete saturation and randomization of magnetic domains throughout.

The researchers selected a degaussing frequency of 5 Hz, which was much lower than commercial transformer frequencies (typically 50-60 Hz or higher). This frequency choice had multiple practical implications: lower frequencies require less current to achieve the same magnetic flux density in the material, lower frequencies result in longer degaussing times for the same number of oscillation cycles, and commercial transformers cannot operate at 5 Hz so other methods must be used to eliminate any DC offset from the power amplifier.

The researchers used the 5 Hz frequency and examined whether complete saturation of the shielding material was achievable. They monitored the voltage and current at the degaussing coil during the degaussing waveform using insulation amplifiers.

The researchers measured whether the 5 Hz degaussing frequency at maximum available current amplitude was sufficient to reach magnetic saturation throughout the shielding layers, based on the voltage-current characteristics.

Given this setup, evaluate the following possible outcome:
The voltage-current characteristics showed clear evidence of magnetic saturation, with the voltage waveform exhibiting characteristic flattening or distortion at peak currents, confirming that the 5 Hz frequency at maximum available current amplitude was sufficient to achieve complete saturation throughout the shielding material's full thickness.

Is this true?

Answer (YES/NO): NO